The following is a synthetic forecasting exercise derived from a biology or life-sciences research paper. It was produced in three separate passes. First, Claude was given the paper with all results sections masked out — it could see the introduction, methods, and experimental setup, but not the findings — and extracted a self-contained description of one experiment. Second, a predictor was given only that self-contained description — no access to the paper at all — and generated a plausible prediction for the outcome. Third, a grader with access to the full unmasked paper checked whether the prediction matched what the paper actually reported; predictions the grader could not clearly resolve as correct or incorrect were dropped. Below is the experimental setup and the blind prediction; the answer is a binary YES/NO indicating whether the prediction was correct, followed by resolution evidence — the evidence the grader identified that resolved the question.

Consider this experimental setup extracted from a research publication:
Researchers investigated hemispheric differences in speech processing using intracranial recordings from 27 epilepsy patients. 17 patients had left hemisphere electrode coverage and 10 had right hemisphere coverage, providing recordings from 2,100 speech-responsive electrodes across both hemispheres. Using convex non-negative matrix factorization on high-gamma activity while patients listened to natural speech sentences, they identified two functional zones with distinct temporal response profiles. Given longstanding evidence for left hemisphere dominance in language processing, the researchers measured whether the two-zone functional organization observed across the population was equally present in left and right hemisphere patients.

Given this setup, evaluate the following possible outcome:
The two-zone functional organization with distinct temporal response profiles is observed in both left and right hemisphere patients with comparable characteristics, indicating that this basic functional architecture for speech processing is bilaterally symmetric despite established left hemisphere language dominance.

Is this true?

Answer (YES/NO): YES